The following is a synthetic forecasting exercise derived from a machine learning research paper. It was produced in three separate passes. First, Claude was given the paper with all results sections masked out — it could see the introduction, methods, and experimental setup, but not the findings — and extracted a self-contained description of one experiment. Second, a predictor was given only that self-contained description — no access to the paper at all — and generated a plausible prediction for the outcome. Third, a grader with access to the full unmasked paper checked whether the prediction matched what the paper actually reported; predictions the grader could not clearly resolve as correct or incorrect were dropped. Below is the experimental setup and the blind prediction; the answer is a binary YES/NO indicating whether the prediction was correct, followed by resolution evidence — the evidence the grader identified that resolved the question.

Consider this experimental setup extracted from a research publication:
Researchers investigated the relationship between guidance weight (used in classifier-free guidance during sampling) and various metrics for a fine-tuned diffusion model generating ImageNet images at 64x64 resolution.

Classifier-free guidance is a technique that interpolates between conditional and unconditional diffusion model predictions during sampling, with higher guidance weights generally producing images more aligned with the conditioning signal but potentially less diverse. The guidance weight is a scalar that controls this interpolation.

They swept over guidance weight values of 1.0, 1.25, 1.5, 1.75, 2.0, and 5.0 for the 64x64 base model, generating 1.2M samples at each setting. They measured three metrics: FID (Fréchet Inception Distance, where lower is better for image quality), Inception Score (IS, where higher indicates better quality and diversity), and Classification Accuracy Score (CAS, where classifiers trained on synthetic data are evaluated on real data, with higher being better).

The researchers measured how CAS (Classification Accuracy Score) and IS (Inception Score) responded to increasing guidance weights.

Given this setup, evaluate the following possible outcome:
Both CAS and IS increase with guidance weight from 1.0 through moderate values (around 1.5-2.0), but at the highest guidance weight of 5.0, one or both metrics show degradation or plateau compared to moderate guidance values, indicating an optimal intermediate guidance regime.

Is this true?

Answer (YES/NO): NO